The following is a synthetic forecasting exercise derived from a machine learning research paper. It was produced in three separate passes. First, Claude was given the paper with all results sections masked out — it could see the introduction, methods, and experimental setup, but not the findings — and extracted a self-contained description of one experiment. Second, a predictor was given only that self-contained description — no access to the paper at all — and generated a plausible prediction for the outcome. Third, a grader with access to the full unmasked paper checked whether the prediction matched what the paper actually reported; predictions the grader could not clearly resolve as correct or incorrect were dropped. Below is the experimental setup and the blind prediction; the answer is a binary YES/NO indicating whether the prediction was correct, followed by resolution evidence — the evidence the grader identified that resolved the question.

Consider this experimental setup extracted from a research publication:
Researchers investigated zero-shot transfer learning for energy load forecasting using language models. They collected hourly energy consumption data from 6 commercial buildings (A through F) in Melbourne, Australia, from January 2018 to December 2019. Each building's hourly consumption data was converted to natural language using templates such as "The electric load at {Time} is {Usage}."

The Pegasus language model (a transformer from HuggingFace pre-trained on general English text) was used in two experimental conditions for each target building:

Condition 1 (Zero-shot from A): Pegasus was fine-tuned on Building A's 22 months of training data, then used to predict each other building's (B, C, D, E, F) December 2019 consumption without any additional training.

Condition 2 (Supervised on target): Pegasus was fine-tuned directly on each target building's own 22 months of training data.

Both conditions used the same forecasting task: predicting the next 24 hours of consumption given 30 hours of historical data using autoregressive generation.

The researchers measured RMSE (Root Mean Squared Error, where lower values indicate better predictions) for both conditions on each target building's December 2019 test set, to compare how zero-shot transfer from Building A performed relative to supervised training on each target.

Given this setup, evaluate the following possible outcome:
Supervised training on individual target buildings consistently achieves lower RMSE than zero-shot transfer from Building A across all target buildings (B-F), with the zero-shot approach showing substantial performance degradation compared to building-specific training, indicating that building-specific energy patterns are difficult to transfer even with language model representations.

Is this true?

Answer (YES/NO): NO